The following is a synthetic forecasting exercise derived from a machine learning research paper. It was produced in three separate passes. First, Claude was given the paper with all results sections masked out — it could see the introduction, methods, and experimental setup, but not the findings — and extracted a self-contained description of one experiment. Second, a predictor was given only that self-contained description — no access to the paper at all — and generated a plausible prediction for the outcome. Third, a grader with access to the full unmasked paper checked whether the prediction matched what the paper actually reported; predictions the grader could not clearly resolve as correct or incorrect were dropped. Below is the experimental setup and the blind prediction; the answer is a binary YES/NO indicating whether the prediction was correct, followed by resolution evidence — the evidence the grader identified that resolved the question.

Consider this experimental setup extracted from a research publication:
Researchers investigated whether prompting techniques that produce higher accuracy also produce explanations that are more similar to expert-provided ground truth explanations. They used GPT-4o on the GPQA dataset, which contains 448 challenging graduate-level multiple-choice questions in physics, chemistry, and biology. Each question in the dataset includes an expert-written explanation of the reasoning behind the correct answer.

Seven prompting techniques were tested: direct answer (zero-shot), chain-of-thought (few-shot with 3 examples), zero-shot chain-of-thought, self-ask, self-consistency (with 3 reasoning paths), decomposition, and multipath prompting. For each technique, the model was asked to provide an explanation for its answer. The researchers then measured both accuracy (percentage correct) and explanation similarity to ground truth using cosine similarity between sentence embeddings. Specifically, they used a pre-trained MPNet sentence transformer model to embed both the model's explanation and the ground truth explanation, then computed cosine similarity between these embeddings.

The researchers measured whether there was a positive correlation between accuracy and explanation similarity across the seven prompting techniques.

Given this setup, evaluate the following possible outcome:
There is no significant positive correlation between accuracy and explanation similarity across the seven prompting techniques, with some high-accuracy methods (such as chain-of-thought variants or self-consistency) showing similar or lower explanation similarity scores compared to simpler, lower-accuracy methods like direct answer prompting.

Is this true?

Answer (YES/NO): YES